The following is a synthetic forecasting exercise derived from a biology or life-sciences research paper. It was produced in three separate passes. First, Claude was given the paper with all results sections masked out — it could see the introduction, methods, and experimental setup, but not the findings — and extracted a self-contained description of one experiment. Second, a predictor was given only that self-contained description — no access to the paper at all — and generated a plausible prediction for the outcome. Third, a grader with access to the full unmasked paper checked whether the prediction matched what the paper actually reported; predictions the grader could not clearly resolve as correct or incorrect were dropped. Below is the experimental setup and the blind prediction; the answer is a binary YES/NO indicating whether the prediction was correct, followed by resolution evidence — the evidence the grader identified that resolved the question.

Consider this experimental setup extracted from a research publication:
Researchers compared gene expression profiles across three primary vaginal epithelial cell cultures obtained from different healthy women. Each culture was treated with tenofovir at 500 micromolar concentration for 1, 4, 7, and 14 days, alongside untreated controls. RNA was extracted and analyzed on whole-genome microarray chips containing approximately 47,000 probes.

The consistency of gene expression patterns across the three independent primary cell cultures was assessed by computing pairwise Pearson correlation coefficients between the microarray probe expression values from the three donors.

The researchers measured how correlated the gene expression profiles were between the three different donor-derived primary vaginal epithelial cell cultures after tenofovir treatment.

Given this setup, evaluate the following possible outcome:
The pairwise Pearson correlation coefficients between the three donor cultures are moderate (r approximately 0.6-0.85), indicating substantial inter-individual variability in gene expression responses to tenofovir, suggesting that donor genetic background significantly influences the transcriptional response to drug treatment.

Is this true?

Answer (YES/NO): NO